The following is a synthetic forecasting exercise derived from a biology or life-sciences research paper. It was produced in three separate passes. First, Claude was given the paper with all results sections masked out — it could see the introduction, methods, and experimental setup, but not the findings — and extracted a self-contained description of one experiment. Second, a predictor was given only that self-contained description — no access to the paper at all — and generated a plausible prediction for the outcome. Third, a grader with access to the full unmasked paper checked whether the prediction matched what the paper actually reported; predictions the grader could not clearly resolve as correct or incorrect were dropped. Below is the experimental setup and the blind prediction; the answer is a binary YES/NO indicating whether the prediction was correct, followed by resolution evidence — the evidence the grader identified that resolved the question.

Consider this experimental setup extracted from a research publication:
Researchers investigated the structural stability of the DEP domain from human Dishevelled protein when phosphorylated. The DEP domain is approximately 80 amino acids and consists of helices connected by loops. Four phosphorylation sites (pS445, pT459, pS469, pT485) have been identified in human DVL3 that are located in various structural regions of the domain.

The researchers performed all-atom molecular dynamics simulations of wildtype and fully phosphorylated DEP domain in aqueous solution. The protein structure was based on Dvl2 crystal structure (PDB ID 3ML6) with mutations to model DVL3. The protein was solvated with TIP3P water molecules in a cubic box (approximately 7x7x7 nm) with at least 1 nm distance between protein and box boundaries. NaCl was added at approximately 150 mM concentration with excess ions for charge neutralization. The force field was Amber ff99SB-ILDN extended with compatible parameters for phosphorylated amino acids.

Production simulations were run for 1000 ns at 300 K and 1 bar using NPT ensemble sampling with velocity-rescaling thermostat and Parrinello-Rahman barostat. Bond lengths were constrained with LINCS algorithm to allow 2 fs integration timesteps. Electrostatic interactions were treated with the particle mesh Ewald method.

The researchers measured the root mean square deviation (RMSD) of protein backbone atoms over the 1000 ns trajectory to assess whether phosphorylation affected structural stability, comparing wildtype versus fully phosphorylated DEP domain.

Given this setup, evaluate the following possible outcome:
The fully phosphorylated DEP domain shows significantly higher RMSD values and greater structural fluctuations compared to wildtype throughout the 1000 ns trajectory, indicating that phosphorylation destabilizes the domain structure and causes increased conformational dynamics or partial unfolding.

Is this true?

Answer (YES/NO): NO